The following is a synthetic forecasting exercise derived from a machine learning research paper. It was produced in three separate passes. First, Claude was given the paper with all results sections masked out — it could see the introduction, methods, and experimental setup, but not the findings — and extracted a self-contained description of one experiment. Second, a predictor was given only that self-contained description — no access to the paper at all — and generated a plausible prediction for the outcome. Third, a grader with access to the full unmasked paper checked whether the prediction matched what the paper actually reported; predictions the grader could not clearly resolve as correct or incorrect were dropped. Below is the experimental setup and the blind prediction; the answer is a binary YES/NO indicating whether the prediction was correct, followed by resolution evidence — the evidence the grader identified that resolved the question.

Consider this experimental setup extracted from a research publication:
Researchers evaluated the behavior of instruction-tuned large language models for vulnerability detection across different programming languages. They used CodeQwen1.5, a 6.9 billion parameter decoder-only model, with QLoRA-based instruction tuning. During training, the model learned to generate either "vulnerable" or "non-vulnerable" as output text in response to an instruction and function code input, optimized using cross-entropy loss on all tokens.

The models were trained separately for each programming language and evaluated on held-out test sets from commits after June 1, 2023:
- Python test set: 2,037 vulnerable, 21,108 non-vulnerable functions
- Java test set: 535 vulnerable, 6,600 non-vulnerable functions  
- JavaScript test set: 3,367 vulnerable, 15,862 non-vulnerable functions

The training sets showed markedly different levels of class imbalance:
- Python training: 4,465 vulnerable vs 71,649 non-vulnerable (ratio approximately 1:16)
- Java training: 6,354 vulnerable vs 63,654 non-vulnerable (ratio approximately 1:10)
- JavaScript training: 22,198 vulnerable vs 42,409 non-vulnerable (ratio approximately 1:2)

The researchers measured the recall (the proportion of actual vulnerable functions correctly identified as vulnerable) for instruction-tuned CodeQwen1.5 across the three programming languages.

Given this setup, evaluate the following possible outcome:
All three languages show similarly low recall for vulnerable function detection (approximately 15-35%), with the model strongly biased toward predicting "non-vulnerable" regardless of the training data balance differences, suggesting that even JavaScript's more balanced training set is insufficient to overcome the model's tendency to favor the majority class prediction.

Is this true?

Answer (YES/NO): NO